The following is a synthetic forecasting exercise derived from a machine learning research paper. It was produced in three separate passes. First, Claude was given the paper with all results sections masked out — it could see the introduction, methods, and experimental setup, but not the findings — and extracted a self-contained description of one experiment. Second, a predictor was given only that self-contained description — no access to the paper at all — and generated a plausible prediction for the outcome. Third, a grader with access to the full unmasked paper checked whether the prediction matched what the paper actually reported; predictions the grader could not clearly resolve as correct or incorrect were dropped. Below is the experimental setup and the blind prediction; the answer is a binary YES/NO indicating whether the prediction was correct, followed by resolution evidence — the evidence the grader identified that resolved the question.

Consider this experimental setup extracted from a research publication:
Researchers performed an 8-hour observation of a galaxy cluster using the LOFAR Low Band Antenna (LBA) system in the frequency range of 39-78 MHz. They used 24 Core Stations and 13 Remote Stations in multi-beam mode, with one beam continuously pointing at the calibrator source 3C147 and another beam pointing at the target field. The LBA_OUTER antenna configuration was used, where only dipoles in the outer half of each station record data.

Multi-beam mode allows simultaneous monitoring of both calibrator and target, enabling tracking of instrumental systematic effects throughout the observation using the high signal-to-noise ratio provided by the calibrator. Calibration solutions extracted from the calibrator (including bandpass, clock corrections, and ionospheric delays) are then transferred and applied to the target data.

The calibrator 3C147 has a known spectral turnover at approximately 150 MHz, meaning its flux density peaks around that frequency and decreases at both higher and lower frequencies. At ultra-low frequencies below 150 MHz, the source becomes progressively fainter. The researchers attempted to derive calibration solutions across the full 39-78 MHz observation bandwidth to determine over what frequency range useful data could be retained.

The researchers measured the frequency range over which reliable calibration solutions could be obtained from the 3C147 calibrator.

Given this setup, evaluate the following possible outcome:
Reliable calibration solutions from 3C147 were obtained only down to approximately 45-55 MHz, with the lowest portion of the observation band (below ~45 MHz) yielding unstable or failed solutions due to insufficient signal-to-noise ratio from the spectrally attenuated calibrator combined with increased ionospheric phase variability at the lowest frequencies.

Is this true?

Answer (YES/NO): YES